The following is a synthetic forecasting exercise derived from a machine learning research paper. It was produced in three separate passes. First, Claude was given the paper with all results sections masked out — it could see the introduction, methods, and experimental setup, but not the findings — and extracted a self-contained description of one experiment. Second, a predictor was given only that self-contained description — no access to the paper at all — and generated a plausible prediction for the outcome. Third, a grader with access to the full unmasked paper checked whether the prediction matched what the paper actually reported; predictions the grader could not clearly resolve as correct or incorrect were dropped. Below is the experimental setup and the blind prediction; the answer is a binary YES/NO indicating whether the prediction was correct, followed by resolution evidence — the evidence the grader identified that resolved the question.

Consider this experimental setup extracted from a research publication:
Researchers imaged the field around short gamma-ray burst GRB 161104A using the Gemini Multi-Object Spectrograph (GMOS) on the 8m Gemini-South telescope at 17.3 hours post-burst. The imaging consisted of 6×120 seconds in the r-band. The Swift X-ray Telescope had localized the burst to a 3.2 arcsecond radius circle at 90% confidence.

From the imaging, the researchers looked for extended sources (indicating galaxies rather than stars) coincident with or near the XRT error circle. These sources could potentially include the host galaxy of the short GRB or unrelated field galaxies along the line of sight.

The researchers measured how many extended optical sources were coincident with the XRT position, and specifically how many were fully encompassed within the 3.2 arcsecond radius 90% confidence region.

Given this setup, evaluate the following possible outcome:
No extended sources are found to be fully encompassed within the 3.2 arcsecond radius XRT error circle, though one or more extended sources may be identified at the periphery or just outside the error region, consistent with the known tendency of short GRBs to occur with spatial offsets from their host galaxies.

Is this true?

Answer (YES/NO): NO